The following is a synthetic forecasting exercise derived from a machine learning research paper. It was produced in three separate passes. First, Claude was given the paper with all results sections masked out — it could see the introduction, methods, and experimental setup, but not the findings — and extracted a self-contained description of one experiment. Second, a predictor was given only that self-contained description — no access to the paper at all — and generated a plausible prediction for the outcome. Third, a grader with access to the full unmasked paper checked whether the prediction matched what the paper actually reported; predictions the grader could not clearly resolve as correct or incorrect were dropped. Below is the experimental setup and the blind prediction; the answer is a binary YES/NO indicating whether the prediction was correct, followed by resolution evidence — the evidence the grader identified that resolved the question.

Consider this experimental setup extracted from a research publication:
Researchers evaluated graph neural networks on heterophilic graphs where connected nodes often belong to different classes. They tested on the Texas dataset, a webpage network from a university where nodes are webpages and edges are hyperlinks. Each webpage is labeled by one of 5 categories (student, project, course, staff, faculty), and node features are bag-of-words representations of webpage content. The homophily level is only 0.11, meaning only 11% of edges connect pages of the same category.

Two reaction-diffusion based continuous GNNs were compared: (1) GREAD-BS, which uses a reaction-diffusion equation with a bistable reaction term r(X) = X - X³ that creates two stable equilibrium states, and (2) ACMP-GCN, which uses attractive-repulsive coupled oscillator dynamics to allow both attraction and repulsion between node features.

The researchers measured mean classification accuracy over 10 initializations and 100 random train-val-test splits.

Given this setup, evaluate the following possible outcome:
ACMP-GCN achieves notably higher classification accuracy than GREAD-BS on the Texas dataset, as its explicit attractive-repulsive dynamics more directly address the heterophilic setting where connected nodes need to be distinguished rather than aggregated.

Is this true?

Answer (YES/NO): NO